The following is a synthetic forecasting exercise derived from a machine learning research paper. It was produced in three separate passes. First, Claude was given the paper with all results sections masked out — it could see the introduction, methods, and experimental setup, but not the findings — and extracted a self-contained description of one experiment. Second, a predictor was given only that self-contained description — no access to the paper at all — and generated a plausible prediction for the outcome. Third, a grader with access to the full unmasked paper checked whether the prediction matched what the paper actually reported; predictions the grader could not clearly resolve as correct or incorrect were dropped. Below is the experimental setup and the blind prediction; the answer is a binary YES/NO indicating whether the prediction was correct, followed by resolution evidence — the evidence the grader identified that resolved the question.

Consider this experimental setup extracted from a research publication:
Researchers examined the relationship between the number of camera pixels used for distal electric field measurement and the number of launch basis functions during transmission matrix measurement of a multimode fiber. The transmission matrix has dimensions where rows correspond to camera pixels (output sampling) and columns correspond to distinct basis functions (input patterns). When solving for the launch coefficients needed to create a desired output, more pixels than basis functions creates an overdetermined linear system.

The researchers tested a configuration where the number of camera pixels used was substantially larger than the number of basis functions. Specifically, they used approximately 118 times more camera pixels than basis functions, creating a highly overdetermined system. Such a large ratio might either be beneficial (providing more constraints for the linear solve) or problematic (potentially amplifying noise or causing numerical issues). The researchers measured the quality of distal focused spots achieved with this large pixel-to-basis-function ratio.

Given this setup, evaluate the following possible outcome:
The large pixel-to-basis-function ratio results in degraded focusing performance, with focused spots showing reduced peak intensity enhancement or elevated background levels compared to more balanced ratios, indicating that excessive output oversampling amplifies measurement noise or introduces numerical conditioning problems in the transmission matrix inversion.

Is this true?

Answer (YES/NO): NO